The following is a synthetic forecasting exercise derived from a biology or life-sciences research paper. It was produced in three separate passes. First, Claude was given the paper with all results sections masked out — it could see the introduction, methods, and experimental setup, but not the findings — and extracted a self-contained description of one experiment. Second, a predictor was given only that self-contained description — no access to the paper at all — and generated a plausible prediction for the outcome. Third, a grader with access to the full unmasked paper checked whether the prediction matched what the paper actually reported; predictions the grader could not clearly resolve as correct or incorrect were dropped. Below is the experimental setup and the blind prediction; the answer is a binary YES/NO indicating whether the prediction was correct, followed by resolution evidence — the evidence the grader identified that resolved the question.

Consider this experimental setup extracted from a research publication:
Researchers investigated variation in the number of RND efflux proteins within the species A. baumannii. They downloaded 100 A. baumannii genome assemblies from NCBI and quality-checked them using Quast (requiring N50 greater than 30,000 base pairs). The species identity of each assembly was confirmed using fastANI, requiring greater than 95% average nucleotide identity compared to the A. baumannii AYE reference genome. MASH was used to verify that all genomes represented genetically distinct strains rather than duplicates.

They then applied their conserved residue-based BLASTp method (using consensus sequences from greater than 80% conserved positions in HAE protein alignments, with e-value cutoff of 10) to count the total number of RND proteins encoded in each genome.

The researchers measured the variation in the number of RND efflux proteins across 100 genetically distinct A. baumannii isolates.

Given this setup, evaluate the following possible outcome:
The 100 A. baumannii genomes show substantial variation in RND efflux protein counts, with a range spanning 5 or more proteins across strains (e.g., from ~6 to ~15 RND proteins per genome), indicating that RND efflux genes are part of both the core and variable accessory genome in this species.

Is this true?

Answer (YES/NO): NO